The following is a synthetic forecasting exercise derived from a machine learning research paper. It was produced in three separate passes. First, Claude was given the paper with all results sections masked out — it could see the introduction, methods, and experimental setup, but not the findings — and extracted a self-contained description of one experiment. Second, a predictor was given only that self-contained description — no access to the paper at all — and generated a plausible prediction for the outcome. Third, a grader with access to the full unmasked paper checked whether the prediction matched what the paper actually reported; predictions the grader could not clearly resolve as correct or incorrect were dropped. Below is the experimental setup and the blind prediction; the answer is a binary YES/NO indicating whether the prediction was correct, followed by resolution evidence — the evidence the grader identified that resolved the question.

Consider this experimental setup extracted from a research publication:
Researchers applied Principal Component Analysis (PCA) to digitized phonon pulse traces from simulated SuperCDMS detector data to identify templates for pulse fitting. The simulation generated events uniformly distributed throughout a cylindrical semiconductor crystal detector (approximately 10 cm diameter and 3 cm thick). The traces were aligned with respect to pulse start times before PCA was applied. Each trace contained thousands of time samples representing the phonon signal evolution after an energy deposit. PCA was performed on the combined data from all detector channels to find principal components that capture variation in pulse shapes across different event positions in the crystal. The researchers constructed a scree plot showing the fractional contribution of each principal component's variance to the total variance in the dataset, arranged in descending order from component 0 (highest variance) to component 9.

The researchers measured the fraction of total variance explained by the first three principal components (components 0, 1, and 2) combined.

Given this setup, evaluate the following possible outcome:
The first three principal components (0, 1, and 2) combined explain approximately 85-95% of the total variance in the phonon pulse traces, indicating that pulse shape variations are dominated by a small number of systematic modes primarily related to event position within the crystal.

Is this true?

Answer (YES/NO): NO